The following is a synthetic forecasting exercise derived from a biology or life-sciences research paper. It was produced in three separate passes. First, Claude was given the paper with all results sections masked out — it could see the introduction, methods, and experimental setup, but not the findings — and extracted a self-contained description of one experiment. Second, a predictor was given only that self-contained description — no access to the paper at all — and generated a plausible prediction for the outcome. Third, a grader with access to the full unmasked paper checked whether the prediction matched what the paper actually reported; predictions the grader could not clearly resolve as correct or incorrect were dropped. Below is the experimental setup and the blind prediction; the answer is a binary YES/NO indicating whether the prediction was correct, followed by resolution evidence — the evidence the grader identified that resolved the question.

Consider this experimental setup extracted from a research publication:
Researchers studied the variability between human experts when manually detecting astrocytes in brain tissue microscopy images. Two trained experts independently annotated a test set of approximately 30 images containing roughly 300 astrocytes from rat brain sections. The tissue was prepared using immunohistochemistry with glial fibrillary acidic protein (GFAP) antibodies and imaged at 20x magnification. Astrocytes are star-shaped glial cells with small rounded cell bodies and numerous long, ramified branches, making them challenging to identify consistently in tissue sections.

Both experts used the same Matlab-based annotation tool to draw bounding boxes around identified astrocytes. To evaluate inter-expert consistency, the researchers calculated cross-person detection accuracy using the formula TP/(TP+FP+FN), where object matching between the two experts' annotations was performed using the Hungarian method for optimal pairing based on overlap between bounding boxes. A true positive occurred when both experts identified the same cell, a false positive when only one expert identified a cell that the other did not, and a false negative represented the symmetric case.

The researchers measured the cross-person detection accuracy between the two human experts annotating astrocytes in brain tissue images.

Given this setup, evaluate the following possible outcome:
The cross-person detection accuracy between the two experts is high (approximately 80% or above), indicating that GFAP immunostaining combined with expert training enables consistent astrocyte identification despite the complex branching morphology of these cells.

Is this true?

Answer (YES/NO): NO